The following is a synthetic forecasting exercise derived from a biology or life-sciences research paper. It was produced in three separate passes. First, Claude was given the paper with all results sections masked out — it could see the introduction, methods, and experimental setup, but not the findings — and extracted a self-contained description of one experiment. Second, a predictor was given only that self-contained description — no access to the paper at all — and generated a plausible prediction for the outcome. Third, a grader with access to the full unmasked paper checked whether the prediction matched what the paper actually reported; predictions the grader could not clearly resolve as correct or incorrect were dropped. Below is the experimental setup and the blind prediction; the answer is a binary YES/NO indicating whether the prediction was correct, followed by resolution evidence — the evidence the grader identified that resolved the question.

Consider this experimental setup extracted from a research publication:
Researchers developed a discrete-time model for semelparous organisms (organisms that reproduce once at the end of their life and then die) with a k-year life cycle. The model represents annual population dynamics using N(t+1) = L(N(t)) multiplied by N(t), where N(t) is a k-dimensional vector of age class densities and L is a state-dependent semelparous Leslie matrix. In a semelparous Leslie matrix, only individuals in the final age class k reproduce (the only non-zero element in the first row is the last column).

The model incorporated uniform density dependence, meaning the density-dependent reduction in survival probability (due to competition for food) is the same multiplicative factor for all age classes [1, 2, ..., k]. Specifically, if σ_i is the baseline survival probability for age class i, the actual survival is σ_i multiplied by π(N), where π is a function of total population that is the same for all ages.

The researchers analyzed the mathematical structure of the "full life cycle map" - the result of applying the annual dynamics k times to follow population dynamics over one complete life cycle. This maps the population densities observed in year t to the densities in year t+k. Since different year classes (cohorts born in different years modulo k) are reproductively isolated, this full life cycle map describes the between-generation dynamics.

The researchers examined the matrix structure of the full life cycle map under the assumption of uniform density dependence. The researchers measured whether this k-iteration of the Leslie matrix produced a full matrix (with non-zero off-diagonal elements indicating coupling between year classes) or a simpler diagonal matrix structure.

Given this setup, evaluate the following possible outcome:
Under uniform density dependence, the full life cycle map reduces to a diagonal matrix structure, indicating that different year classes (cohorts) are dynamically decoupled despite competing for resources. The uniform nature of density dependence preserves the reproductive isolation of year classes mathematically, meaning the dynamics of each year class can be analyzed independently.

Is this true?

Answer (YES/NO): YES